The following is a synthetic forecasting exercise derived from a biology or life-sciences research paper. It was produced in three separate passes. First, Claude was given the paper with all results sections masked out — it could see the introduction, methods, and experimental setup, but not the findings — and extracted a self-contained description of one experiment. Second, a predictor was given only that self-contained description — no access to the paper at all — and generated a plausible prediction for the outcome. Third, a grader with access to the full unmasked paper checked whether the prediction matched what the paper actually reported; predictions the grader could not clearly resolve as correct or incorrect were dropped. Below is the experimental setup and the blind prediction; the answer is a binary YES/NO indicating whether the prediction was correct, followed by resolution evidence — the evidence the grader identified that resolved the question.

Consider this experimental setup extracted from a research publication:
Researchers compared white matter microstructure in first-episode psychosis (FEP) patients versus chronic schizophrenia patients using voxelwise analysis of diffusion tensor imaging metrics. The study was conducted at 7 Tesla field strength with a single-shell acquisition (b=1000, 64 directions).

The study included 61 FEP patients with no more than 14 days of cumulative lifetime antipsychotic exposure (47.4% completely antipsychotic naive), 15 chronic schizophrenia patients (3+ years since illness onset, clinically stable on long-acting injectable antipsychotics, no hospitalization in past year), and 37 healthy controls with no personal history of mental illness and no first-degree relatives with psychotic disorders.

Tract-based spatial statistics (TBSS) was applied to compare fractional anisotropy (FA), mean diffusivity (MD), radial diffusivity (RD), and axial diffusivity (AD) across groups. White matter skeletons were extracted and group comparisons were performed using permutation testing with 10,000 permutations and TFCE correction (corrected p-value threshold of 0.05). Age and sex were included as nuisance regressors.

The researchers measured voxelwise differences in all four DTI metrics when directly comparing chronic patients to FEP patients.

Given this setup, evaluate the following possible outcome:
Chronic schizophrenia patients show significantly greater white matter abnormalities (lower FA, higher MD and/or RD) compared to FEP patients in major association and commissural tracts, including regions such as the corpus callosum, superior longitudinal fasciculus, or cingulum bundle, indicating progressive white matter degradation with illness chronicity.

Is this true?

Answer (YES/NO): YES